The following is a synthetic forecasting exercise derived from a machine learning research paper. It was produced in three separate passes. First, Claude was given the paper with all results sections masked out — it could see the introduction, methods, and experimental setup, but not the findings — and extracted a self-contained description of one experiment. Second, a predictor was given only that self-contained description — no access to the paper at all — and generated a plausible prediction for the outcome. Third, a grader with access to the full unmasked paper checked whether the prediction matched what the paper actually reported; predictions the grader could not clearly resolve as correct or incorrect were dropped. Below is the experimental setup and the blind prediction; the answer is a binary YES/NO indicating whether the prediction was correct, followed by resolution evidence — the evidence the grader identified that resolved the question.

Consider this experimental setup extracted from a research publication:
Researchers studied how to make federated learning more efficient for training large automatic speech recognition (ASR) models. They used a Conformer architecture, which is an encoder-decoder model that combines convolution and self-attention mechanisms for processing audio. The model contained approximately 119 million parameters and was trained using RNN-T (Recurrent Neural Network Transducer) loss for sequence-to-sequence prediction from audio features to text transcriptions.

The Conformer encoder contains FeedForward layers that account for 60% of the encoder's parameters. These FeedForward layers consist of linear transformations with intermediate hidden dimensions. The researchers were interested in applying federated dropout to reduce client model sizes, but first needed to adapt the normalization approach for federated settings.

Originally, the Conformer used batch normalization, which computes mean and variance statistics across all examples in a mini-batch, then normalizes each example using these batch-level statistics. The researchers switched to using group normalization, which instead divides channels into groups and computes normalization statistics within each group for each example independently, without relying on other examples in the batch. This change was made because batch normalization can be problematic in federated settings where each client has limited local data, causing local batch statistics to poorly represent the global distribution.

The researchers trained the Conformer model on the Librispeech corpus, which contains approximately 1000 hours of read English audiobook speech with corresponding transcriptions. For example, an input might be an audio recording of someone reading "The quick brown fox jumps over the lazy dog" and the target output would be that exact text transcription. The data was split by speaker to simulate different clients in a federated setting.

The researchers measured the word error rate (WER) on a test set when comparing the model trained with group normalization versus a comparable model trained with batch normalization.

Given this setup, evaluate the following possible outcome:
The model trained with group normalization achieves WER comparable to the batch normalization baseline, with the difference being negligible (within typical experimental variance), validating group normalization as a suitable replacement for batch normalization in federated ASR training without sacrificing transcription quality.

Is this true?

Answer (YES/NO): NO